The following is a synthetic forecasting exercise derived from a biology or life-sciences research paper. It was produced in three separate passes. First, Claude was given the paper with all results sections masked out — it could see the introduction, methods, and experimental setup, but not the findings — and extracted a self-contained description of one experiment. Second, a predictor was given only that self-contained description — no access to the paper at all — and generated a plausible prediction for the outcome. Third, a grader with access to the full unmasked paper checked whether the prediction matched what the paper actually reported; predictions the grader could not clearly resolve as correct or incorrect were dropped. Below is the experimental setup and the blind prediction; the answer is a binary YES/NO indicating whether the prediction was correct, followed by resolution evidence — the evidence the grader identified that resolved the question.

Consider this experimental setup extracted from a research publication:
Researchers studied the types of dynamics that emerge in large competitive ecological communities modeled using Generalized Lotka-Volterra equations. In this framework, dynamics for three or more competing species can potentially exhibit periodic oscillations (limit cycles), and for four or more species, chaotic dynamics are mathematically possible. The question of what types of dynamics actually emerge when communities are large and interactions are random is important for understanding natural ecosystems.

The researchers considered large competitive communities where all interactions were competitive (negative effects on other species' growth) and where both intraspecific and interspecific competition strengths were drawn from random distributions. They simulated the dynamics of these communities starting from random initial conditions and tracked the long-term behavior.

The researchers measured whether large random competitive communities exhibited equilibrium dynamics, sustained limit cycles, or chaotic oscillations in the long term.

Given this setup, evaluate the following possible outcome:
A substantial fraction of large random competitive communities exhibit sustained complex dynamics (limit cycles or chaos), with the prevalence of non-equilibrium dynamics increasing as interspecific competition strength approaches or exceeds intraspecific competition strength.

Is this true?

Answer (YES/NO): NO